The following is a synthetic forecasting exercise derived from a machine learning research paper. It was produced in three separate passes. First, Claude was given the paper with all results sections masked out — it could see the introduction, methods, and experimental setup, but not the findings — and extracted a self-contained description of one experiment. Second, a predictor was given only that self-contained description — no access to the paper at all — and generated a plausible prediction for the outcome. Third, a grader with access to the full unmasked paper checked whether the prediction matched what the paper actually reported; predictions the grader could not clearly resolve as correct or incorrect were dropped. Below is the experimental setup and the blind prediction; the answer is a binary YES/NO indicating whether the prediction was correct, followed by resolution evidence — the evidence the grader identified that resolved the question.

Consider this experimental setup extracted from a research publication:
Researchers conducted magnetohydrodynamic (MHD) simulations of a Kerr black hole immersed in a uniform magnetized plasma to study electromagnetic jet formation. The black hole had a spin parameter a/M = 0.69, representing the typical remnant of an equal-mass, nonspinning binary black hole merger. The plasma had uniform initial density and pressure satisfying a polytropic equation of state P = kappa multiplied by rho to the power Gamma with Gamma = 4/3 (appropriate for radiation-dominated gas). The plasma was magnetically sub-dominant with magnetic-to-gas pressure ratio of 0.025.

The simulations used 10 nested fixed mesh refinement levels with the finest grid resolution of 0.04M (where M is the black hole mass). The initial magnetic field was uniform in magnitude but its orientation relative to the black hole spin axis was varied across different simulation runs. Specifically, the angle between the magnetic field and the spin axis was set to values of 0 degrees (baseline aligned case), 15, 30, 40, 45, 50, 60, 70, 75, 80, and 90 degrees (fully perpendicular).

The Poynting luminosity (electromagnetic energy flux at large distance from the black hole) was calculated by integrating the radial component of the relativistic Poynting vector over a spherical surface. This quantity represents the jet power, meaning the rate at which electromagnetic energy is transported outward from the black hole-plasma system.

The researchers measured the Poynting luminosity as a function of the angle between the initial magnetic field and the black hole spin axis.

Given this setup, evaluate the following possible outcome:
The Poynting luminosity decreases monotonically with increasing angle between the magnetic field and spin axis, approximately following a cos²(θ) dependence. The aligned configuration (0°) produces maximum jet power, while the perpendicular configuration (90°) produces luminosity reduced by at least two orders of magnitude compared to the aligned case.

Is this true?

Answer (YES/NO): NO